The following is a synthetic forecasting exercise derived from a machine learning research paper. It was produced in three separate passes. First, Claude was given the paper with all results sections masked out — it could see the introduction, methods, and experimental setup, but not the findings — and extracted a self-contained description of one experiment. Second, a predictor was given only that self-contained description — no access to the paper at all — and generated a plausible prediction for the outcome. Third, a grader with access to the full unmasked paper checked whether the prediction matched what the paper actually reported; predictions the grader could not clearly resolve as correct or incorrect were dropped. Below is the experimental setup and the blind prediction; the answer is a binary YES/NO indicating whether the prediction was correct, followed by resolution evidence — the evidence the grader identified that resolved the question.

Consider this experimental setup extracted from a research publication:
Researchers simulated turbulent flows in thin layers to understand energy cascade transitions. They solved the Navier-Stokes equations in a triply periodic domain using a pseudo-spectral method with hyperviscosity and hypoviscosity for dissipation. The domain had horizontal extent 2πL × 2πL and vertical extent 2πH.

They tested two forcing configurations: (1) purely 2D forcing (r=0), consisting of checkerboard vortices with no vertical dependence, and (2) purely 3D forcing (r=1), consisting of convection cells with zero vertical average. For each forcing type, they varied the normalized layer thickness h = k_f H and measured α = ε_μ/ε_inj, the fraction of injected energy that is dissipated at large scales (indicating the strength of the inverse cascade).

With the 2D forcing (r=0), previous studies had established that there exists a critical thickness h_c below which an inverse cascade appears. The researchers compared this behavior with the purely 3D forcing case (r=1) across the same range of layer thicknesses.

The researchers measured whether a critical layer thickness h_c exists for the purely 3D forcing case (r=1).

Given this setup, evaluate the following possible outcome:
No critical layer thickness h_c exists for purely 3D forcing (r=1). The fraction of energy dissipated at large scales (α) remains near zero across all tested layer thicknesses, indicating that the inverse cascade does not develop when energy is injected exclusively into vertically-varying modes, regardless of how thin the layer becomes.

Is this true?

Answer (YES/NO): YES